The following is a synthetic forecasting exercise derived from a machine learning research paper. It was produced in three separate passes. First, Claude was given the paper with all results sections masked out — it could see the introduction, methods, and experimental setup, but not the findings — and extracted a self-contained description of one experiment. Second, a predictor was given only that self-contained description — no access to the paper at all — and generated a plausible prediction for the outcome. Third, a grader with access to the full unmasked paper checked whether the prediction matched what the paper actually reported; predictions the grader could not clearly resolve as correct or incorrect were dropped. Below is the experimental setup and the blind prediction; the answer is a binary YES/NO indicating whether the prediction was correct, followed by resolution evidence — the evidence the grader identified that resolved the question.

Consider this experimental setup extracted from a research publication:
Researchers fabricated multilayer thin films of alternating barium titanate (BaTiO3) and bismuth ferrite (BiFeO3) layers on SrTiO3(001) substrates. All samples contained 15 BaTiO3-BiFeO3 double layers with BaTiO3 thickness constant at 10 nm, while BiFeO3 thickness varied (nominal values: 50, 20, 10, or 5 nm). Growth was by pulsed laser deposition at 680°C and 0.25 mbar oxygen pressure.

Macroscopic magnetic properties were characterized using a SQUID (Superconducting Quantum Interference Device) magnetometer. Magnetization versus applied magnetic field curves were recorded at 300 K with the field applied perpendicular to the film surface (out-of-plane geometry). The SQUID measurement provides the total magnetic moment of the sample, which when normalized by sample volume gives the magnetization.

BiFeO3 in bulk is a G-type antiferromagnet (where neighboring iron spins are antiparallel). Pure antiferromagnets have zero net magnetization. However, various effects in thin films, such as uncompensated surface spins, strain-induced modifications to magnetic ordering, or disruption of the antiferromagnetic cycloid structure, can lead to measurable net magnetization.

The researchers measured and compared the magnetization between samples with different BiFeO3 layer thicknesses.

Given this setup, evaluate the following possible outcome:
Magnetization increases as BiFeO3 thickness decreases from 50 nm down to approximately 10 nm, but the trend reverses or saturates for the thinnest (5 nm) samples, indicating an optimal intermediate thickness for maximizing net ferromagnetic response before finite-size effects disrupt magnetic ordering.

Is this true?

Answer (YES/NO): NO